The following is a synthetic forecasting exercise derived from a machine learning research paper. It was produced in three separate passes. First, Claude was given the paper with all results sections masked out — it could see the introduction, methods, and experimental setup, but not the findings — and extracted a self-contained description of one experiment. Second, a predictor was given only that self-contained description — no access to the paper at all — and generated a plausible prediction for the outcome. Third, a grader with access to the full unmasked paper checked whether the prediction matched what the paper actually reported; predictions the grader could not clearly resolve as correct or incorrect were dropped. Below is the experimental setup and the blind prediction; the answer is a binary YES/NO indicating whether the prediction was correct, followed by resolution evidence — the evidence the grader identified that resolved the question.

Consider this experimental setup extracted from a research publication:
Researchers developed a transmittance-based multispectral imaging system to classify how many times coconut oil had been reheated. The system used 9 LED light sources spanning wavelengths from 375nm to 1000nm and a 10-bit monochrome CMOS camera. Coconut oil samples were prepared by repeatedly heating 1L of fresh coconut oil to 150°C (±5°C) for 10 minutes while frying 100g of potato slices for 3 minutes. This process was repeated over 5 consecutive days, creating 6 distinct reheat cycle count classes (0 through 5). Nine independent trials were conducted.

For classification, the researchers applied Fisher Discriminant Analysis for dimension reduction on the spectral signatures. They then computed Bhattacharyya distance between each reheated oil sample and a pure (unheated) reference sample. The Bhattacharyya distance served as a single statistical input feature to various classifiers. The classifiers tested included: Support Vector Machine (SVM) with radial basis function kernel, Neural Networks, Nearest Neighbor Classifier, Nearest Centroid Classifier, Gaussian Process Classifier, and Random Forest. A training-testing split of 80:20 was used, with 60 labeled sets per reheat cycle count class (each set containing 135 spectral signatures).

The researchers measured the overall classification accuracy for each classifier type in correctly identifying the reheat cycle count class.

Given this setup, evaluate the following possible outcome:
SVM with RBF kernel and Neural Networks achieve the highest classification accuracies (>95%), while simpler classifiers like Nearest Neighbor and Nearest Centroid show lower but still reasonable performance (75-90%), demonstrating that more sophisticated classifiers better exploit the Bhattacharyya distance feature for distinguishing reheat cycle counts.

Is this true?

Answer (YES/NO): NO